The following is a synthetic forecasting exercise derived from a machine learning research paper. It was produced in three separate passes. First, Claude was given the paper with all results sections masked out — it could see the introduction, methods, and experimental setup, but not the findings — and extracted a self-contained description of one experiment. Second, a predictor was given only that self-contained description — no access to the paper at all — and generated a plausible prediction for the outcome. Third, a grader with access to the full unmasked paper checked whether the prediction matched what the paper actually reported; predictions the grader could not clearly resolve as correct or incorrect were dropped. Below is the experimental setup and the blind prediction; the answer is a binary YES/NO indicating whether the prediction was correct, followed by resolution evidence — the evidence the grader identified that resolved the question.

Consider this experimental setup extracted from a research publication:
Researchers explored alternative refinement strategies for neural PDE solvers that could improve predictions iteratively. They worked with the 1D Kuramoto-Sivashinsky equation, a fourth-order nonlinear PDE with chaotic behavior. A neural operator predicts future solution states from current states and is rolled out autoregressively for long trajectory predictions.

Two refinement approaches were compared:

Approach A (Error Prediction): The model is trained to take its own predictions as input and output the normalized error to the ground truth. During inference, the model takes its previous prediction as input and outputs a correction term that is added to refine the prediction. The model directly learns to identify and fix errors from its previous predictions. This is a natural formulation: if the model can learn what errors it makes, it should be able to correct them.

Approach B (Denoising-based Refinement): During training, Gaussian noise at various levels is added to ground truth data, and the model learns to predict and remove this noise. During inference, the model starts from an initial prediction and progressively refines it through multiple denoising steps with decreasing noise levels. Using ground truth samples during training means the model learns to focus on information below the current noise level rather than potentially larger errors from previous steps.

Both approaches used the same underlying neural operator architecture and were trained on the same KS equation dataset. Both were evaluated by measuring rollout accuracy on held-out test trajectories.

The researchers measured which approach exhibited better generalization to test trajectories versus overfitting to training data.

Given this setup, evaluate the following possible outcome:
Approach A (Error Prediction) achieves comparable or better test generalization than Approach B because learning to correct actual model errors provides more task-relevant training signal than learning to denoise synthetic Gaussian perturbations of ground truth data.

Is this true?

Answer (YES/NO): NO